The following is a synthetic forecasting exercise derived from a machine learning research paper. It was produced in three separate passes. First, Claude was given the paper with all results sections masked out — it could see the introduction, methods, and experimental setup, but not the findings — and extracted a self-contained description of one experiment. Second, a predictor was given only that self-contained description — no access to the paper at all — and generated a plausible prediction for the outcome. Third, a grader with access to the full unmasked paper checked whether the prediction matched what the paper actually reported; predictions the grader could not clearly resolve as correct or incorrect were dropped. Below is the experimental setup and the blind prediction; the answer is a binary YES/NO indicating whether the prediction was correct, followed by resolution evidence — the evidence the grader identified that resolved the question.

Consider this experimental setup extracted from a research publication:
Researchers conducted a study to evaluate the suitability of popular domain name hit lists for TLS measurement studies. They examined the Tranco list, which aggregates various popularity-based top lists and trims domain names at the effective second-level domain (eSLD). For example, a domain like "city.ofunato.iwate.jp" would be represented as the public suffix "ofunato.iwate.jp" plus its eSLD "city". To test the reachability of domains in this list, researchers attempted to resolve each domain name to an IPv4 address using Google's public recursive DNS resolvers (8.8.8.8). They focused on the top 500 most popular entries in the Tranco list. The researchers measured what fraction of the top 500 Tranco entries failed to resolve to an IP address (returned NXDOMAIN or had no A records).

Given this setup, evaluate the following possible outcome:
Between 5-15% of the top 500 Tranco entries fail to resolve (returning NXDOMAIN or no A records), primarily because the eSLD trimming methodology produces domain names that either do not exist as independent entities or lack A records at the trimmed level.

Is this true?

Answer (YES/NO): YES